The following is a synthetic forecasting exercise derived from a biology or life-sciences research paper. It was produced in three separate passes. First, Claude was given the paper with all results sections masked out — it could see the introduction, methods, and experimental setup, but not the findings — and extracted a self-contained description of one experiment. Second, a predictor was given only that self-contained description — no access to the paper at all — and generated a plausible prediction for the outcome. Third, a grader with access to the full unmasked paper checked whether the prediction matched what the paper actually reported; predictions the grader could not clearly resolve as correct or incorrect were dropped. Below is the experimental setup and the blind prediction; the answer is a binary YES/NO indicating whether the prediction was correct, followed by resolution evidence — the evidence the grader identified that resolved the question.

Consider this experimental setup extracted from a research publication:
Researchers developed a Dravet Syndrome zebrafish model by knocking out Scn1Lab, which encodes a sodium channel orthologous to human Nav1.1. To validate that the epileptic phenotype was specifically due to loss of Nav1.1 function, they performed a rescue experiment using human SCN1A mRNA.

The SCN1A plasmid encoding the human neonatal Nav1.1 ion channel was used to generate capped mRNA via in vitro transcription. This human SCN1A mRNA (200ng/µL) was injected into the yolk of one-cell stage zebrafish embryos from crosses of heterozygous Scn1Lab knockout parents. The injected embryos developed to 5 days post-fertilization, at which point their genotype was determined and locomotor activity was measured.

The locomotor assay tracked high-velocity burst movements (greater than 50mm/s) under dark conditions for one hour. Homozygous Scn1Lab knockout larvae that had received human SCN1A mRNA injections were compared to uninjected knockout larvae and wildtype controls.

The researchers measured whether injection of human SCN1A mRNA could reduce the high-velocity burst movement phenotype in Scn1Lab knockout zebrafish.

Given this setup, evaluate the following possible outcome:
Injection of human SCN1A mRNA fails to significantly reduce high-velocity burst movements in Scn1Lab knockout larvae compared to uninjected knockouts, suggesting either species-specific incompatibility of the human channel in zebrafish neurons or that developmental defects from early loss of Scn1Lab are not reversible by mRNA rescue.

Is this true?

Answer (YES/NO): NO